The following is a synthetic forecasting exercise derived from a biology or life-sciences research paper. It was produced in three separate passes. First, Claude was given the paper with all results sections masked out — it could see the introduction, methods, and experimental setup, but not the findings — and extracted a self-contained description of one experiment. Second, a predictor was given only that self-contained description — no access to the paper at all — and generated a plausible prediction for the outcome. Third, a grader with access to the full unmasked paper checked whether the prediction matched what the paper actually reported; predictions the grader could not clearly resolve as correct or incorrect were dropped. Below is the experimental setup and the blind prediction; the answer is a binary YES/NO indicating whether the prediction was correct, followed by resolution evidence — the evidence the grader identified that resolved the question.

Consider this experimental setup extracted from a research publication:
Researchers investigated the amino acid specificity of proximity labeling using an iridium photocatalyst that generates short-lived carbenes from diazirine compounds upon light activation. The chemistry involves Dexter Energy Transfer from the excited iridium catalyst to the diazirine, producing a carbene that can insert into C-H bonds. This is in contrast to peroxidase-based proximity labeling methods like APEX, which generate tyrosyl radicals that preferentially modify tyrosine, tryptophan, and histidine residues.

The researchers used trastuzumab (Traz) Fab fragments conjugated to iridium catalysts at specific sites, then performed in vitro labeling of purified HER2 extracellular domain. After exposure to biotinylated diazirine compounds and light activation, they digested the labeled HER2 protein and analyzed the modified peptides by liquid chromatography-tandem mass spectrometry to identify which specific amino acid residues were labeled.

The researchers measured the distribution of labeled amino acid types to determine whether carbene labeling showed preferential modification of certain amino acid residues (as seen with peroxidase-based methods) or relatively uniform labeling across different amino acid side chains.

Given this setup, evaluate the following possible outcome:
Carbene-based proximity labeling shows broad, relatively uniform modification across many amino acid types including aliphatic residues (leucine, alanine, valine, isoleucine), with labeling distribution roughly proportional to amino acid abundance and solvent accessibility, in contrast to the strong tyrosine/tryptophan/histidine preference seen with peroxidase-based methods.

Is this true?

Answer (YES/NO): YES